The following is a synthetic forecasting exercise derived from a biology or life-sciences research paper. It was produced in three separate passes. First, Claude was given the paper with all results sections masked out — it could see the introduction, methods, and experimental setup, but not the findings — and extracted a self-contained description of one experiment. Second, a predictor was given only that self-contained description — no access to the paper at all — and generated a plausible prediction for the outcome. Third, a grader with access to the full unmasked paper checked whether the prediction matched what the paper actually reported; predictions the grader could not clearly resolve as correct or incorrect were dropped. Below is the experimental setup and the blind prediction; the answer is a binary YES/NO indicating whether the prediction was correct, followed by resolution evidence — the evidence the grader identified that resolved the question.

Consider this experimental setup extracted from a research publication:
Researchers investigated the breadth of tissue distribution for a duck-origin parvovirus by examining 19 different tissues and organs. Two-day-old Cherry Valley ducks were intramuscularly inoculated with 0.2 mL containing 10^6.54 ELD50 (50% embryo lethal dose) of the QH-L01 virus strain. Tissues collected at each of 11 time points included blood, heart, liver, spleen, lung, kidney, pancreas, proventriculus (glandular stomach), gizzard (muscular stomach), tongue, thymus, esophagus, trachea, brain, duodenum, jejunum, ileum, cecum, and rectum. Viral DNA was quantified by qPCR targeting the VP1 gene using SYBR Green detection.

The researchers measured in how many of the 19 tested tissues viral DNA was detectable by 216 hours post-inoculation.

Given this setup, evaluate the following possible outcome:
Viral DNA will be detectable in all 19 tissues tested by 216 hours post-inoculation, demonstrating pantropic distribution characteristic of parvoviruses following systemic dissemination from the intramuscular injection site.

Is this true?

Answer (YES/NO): YES